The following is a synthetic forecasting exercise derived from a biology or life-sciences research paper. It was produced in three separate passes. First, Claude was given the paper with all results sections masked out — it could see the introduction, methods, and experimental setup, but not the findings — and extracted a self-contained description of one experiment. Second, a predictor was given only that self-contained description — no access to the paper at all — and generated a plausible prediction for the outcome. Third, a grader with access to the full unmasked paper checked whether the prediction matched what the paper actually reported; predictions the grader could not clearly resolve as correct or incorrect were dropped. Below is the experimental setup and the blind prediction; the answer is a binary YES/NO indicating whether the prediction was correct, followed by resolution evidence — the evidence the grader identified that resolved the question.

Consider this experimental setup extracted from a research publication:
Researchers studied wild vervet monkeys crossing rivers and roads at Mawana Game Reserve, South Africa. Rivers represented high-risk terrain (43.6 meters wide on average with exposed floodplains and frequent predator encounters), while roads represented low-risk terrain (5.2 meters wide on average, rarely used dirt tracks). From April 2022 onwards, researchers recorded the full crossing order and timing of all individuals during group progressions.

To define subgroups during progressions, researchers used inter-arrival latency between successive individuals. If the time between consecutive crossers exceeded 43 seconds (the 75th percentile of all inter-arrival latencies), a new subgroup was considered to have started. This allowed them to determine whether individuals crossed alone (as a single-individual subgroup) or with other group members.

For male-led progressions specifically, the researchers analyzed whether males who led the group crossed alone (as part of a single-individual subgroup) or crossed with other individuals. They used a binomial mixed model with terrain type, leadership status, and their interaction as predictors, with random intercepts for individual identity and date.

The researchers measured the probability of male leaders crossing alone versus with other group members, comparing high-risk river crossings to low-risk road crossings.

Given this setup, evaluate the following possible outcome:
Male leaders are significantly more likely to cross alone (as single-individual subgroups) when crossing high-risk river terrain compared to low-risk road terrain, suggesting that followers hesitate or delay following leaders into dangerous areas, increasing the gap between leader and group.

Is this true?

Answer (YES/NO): YES